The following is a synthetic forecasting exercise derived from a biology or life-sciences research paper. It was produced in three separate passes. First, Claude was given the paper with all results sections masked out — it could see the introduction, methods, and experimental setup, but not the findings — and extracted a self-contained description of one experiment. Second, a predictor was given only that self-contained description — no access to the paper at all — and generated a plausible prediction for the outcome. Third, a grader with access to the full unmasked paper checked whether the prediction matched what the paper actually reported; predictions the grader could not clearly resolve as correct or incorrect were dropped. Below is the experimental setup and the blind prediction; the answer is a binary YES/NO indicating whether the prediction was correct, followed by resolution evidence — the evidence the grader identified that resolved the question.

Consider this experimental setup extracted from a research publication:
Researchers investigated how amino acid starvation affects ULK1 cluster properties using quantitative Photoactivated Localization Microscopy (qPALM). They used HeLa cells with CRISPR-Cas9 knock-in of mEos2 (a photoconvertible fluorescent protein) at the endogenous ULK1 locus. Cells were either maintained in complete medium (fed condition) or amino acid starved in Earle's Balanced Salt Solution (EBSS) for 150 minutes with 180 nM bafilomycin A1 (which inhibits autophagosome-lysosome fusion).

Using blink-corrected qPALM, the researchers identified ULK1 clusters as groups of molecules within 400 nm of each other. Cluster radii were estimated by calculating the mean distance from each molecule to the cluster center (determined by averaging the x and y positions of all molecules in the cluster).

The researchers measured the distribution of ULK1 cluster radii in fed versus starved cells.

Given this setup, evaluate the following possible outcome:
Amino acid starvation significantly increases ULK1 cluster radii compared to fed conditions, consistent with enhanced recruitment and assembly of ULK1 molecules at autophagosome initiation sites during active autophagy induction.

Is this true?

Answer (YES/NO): YES